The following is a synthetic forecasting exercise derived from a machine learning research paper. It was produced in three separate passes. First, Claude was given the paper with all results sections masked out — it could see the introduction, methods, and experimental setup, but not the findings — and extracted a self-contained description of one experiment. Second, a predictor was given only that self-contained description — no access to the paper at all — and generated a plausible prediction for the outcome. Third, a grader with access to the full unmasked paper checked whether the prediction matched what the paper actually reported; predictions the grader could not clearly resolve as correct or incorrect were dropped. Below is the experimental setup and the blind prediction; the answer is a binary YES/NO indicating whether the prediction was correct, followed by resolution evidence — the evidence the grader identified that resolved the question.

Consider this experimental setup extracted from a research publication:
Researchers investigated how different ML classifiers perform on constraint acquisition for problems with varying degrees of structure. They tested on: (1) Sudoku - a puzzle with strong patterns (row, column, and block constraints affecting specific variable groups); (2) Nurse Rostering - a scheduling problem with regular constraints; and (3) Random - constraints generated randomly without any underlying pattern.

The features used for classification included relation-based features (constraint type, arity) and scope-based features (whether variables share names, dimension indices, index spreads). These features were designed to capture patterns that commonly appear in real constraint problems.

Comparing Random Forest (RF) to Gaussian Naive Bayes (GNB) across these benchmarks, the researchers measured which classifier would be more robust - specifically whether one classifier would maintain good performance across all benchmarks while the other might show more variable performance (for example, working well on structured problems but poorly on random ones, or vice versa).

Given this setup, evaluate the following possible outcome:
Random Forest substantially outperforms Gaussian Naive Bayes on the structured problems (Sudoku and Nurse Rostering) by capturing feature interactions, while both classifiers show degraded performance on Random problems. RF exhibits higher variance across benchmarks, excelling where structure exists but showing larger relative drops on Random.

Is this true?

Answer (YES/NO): NO